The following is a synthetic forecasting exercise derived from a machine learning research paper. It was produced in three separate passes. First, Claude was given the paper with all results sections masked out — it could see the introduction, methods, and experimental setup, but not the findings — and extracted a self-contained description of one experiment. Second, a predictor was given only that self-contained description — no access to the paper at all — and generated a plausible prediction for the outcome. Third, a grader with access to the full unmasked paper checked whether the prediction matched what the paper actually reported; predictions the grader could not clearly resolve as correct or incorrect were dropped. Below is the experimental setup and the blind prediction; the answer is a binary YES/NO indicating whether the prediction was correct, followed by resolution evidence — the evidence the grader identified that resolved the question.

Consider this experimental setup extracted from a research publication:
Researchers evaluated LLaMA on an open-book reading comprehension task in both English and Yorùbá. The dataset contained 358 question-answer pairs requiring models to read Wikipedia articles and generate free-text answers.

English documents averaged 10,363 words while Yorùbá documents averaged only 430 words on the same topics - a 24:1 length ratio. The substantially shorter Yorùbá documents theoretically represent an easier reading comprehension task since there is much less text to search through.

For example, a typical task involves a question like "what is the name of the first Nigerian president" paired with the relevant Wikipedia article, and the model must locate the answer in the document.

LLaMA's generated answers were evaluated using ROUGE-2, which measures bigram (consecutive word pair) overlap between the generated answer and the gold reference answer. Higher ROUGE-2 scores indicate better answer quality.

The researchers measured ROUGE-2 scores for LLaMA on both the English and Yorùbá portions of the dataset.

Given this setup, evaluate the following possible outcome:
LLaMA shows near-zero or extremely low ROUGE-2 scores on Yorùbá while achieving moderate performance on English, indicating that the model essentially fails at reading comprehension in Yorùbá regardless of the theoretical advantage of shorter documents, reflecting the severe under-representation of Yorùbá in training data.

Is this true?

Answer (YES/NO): NO